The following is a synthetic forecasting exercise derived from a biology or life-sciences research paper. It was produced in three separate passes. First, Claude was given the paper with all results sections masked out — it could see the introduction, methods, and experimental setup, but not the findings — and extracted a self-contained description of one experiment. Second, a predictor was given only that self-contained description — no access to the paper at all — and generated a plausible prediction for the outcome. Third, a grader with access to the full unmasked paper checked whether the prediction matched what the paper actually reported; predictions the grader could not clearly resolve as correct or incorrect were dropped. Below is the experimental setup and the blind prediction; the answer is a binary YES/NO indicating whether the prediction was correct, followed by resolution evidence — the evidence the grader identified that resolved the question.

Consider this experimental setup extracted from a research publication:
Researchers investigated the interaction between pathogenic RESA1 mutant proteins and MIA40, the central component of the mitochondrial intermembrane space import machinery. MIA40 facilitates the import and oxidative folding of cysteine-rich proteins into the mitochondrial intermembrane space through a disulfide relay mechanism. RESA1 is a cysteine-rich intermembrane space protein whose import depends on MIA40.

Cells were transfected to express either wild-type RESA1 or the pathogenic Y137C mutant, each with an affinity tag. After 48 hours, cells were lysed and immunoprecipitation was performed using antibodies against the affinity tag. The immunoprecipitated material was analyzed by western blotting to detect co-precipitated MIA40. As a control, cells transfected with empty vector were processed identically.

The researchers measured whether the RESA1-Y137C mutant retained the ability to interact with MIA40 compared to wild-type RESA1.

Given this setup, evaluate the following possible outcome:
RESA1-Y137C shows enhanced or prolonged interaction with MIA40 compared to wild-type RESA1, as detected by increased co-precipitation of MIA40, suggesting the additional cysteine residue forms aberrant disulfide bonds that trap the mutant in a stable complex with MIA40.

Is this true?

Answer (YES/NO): NO